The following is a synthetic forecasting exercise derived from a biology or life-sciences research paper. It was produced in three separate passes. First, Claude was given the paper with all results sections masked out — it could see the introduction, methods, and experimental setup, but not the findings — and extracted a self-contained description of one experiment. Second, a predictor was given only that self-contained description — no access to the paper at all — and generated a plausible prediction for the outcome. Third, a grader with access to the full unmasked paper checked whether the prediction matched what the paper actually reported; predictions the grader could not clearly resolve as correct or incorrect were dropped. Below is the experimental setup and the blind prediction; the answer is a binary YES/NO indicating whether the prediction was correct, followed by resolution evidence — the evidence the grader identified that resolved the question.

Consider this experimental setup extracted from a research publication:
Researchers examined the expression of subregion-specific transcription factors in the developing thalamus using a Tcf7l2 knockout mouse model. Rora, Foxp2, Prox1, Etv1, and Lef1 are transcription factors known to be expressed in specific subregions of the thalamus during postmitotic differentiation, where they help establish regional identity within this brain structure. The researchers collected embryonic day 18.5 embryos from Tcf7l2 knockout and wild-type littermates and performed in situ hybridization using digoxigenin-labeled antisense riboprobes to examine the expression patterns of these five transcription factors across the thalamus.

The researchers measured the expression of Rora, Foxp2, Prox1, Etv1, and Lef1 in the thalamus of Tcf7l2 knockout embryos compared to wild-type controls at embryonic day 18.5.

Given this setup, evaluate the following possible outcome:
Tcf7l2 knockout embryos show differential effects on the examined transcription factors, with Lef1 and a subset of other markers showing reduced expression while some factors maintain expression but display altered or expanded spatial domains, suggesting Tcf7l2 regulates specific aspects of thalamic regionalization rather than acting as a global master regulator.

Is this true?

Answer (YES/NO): NO